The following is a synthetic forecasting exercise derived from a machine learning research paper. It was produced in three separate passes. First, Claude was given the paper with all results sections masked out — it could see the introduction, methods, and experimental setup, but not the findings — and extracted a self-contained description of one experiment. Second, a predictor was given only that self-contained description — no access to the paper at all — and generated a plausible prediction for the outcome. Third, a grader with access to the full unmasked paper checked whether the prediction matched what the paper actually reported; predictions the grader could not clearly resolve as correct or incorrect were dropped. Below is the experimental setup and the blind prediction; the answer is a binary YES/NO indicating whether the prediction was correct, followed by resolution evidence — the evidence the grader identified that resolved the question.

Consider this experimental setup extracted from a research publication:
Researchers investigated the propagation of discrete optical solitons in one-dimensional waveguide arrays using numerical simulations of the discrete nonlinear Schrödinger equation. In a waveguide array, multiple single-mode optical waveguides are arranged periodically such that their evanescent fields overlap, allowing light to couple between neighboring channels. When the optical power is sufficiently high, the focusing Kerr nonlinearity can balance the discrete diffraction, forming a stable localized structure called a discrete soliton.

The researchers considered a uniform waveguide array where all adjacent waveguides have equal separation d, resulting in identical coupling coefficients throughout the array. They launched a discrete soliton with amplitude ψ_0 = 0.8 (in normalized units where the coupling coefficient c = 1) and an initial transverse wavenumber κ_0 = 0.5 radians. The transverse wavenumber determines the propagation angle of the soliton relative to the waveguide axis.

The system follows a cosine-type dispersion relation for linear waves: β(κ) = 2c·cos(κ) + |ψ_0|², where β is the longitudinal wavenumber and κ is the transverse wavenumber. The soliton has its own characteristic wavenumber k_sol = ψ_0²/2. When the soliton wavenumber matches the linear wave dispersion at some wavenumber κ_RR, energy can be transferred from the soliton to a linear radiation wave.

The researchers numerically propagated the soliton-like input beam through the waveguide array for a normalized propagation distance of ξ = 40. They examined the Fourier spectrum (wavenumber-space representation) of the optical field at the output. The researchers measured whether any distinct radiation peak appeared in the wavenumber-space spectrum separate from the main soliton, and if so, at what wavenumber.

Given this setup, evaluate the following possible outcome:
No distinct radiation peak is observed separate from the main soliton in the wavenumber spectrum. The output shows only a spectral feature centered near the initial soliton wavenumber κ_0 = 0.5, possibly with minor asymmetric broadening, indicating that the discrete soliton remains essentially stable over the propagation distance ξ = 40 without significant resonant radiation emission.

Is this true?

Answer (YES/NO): NO